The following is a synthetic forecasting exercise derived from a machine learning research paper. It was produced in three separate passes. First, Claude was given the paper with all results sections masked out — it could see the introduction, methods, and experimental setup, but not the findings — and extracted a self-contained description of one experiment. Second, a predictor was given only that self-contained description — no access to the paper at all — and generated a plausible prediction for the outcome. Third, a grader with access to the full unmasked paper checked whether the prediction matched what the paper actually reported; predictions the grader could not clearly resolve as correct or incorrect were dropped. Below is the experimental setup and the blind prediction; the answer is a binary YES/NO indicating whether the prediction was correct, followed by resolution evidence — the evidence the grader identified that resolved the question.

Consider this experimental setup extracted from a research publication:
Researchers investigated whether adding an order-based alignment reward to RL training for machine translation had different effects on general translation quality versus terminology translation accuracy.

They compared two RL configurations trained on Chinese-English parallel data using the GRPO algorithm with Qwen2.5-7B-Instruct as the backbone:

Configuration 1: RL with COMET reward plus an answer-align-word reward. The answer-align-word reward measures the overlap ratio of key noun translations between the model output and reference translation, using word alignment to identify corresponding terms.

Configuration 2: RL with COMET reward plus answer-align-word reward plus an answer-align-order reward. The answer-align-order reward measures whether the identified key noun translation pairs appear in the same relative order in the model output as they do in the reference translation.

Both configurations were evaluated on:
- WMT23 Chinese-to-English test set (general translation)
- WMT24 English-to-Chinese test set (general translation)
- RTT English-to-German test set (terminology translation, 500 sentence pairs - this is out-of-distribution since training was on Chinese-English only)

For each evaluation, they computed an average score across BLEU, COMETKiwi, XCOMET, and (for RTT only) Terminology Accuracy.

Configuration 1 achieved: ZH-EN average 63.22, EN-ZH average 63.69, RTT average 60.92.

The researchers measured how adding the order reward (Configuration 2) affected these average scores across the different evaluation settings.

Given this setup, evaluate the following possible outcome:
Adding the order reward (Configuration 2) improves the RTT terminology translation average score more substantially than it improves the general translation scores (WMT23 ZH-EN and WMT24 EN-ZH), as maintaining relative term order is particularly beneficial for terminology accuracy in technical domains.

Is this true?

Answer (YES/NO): NO